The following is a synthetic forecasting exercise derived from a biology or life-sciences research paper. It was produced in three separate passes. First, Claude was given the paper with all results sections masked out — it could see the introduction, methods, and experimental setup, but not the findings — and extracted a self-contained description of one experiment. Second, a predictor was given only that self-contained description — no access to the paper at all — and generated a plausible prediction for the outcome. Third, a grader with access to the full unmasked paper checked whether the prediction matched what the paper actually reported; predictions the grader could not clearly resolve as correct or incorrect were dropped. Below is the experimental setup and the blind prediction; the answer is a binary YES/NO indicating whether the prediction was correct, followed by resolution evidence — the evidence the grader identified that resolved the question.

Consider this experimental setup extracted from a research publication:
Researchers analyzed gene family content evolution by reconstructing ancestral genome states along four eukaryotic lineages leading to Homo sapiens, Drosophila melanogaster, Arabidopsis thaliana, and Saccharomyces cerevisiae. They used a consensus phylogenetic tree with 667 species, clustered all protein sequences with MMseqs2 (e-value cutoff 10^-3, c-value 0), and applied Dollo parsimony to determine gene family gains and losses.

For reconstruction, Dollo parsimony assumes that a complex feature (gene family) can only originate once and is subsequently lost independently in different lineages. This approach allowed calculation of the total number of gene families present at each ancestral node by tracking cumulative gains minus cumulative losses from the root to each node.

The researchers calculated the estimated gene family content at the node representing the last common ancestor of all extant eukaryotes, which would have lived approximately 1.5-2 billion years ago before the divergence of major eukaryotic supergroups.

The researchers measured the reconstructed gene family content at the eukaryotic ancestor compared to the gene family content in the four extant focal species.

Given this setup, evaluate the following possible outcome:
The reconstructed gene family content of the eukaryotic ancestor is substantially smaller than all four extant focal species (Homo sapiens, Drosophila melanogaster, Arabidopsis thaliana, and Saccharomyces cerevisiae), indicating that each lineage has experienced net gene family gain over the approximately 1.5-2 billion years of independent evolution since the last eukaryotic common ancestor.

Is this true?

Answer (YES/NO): NO